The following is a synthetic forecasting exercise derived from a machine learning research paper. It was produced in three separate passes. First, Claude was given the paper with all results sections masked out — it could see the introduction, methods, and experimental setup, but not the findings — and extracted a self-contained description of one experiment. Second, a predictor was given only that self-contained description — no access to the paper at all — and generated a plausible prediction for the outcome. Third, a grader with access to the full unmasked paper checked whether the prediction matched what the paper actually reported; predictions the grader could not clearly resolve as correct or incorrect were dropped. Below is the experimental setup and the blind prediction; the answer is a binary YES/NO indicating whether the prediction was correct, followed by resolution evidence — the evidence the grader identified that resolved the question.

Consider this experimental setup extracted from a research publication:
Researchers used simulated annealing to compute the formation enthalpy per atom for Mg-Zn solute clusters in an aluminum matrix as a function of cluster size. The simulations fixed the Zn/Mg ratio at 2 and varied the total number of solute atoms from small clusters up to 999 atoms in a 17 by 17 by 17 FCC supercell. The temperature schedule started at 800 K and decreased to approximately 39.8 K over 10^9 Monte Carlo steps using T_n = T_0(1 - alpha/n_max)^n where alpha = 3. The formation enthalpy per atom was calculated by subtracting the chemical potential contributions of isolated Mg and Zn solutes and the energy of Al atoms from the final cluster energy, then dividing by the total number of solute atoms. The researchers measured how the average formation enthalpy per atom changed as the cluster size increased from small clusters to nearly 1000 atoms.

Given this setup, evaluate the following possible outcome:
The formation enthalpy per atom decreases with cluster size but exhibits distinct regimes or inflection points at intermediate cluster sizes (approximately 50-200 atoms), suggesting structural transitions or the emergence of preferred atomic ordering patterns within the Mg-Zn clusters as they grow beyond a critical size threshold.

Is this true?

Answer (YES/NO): NO